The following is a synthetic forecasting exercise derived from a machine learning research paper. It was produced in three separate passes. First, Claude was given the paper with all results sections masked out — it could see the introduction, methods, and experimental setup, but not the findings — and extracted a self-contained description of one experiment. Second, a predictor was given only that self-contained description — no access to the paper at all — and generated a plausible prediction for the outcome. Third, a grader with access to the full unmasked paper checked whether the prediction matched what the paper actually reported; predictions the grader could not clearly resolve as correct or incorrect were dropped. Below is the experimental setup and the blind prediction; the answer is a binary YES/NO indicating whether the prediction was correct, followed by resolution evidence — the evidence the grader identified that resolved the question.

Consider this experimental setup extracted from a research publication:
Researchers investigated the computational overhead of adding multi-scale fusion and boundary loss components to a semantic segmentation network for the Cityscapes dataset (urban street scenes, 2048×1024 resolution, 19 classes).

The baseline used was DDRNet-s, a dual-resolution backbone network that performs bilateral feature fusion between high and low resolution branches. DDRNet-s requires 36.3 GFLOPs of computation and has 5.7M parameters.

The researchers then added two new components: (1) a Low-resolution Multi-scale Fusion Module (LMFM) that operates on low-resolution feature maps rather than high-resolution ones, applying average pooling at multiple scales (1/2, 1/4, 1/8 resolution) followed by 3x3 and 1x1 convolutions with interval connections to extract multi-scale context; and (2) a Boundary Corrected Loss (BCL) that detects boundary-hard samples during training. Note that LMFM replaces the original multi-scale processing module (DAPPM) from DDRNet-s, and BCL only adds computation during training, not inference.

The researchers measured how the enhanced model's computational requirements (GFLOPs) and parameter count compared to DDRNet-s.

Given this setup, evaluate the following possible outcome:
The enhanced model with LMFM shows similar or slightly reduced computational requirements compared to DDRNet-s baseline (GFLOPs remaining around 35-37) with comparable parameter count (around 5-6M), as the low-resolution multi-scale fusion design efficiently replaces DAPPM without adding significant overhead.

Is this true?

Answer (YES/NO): YES